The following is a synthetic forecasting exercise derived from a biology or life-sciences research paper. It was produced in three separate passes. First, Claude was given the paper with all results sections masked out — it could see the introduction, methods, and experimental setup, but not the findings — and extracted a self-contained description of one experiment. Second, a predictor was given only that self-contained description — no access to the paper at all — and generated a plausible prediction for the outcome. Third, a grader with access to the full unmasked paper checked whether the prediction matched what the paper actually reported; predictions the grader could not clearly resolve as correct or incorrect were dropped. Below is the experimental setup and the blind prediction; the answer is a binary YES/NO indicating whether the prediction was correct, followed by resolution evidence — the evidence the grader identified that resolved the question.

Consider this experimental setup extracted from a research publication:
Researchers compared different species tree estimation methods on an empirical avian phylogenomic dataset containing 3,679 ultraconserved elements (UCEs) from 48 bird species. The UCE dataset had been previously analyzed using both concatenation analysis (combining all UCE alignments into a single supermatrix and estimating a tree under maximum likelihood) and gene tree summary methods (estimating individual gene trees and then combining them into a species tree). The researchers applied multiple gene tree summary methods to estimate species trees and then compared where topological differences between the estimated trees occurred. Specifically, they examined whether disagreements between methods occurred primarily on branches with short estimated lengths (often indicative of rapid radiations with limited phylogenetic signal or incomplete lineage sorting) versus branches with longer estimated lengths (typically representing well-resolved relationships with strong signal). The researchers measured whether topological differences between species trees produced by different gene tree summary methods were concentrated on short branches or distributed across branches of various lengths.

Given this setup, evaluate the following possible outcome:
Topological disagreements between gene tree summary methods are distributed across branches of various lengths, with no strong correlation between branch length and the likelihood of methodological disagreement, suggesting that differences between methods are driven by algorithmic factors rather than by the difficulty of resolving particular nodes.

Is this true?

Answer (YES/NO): NO